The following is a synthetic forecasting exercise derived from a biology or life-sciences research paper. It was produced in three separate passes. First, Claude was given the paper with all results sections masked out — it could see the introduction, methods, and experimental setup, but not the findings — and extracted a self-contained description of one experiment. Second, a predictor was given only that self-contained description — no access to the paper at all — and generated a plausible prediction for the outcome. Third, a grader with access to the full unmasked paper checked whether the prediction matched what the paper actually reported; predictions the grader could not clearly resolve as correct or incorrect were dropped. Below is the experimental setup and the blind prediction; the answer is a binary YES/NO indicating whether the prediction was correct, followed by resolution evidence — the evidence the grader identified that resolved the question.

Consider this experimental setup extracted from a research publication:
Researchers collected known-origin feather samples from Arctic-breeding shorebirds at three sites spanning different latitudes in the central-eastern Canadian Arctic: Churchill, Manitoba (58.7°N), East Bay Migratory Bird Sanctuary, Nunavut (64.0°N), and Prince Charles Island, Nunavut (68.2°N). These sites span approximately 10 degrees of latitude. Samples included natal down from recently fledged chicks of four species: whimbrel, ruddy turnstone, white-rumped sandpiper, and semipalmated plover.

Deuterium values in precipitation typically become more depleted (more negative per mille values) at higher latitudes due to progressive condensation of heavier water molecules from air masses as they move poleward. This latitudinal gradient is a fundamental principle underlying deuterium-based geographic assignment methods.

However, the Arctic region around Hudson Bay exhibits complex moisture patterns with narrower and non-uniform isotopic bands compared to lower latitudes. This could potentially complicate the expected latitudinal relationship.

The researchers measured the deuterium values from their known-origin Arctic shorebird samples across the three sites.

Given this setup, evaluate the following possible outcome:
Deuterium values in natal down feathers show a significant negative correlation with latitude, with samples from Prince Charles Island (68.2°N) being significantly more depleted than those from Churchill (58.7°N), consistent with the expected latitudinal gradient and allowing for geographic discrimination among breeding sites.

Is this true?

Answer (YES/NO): NO